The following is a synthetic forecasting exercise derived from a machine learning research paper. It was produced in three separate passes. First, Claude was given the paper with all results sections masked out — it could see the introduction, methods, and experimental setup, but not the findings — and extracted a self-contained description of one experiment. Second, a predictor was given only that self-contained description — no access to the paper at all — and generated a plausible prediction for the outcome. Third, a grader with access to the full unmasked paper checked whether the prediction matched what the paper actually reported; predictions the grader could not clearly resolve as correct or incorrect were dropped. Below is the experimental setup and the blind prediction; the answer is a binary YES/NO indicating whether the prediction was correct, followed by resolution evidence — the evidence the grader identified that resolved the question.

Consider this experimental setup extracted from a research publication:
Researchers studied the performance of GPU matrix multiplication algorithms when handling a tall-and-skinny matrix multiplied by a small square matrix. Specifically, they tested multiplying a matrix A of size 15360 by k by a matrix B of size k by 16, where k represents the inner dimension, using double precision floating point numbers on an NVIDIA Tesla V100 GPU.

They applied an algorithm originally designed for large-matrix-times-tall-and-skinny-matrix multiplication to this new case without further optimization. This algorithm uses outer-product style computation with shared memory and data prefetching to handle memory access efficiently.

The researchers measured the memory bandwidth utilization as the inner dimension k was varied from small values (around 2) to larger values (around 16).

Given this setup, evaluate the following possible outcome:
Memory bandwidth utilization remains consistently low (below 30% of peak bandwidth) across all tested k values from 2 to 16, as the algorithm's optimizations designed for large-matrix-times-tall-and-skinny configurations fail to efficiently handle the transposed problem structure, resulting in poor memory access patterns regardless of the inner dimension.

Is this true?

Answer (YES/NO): NO